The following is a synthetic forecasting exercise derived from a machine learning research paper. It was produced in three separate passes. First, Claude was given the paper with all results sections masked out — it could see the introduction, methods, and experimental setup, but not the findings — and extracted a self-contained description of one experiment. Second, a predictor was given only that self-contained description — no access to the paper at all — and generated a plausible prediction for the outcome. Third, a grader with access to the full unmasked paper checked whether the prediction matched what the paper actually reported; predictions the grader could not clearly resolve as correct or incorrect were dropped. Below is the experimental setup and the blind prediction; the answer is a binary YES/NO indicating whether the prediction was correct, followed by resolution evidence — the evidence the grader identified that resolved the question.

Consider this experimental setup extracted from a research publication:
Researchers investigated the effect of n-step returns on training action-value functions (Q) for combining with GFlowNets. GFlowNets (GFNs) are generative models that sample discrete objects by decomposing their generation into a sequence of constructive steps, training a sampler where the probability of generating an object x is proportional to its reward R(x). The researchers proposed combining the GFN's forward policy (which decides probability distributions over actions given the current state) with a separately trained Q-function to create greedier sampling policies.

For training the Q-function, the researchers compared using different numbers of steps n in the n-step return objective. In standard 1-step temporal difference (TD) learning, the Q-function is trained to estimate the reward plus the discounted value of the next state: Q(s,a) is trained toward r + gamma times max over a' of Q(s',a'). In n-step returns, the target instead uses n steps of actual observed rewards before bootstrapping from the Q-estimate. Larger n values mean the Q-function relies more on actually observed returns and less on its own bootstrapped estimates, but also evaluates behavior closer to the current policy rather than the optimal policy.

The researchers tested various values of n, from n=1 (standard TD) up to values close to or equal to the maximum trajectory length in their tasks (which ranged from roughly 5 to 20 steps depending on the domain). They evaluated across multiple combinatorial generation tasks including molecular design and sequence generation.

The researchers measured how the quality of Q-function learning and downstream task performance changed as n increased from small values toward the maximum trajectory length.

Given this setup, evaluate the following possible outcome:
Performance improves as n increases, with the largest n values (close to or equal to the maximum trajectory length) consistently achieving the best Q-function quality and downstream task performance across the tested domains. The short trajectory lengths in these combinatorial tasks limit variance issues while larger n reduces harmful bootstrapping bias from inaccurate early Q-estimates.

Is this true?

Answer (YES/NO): YES